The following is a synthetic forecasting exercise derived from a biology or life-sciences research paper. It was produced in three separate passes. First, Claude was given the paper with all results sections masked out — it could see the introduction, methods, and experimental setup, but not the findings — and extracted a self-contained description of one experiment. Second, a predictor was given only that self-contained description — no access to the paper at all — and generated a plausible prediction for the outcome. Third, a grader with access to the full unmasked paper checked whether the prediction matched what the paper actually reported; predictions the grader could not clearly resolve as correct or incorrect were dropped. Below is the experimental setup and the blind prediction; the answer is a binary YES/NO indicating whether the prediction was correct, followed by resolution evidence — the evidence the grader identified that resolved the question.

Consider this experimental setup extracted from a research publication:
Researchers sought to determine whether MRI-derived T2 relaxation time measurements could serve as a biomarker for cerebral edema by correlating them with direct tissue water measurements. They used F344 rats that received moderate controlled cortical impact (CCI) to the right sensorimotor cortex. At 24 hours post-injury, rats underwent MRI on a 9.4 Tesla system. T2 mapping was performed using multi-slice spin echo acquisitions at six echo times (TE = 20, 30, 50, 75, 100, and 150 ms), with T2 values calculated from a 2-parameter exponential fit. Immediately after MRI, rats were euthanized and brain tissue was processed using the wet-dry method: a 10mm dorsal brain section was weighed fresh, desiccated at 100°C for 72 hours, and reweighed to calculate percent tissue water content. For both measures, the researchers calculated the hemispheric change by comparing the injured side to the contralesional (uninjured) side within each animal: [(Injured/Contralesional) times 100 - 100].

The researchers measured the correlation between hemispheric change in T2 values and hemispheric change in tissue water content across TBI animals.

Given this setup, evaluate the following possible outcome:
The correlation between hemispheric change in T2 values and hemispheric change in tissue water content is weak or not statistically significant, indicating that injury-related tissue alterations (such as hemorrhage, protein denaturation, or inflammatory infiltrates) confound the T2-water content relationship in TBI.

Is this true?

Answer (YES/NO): NO